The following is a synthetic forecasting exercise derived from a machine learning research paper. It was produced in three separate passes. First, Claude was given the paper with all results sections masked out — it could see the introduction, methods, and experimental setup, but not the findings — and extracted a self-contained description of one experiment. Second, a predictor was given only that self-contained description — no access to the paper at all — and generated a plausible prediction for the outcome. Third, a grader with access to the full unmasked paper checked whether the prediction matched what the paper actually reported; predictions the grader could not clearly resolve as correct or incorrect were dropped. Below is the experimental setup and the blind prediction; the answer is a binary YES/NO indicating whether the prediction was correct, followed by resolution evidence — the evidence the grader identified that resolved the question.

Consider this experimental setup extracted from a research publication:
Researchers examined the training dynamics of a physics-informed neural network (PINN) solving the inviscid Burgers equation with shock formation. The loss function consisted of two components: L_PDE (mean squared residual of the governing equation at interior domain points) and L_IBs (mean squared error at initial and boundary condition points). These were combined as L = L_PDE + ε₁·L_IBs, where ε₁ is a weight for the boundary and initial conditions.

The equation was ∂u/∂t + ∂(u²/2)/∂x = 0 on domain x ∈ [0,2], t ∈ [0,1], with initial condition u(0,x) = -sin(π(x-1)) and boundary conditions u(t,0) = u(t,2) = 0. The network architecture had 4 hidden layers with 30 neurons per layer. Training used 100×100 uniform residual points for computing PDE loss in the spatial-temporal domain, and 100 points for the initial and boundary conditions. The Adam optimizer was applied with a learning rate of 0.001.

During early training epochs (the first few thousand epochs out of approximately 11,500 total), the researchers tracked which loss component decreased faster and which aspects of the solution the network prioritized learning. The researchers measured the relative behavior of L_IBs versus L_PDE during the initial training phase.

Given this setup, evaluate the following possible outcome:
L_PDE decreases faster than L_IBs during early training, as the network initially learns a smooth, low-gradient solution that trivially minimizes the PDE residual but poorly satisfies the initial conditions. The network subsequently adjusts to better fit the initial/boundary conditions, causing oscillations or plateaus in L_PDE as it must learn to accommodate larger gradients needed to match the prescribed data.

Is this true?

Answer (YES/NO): NO